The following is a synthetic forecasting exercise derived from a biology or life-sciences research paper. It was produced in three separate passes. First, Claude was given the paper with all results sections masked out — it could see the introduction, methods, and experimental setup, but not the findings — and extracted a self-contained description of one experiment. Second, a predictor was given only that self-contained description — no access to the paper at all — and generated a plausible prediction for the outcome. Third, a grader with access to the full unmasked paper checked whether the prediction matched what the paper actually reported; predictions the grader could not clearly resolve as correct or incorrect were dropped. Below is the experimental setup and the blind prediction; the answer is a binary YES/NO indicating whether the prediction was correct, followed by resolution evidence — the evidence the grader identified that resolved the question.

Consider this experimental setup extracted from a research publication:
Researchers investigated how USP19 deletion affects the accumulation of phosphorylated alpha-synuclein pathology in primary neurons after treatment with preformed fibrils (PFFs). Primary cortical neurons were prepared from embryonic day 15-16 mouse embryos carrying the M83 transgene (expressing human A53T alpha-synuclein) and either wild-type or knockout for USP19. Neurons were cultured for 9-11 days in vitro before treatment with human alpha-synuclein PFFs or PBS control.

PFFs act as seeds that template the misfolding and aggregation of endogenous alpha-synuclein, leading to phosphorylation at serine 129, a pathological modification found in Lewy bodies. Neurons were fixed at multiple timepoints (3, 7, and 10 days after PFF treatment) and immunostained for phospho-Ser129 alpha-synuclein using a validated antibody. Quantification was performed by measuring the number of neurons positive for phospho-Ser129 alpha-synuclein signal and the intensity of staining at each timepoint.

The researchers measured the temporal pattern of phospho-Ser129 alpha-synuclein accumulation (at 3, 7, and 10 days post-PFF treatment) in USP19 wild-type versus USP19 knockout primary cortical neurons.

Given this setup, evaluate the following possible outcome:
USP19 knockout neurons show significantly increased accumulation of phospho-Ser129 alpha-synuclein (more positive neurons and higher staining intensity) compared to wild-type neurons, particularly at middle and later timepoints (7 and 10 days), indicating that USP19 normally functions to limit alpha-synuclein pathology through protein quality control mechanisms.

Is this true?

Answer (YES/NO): NO